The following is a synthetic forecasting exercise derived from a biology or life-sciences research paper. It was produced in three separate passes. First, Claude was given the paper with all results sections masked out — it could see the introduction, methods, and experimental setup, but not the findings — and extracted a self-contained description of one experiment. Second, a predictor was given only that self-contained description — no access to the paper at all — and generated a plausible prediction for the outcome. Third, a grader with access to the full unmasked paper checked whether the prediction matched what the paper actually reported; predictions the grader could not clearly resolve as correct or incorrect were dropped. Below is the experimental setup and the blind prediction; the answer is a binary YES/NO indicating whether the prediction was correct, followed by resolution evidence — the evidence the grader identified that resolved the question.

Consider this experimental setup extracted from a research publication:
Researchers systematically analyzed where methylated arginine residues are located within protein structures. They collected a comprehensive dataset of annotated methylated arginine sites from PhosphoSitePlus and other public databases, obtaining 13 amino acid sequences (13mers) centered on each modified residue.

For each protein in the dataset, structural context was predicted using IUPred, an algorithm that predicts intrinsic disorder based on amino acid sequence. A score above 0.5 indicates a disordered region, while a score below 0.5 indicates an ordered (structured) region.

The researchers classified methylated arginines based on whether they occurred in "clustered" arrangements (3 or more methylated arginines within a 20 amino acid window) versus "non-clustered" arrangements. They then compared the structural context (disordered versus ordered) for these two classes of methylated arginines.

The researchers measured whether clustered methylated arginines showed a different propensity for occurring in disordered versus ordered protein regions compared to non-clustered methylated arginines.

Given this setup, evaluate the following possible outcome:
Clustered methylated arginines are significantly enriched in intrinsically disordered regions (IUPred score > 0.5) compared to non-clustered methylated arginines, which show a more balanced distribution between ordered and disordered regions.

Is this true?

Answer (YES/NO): YES